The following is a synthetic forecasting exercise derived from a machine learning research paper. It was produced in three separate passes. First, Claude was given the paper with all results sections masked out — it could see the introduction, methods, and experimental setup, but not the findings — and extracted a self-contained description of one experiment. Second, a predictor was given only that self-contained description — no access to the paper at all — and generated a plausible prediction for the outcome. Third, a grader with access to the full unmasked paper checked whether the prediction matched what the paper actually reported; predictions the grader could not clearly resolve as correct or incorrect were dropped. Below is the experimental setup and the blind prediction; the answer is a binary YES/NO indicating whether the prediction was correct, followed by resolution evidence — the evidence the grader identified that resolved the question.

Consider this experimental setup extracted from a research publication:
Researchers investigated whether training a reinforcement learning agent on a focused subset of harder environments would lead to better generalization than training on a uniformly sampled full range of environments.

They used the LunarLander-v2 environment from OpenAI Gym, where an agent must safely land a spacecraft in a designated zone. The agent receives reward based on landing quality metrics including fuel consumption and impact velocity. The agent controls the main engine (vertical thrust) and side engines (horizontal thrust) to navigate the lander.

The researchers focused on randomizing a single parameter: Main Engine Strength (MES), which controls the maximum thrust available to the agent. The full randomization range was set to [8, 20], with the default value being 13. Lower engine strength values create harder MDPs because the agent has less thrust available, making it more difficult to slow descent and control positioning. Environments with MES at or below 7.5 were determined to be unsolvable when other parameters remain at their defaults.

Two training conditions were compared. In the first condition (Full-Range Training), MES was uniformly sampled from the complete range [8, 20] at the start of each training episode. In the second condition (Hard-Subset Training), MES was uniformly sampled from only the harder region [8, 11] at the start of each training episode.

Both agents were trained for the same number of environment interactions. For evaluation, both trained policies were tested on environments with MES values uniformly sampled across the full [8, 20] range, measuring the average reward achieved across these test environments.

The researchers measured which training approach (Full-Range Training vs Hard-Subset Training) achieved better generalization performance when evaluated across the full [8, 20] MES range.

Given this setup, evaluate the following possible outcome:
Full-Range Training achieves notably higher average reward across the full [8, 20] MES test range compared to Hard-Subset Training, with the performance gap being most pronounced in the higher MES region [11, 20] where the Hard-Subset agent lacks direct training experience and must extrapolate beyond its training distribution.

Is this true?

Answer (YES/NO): NO